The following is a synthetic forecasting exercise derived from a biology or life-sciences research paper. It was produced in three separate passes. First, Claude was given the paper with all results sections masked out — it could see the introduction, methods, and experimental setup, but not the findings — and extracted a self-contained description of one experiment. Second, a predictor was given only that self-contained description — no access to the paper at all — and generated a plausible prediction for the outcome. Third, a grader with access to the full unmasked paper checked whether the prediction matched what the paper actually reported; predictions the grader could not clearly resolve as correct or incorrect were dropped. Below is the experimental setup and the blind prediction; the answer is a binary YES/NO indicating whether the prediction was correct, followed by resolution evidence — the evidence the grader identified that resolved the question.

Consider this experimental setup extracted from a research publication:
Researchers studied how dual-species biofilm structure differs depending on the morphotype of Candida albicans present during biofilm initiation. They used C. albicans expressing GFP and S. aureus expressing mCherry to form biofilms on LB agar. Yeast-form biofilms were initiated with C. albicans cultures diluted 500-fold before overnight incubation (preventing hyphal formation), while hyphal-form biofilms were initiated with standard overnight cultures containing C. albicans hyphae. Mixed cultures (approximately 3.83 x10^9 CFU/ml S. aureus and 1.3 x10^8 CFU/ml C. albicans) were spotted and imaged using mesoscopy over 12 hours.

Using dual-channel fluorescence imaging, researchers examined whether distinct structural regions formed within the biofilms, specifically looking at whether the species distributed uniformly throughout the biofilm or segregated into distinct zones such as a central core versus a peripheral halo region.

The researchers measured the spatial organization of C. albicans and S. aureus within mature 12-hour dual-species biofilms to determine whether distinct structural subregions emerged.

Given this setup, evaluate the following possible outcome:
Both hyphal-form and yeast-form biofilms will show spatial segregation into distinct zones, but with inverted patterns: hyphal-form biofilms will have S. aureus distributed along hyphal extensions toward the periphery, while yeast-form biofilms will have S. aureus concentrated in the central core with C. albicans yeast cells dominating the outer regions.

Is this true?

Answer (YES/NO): NO